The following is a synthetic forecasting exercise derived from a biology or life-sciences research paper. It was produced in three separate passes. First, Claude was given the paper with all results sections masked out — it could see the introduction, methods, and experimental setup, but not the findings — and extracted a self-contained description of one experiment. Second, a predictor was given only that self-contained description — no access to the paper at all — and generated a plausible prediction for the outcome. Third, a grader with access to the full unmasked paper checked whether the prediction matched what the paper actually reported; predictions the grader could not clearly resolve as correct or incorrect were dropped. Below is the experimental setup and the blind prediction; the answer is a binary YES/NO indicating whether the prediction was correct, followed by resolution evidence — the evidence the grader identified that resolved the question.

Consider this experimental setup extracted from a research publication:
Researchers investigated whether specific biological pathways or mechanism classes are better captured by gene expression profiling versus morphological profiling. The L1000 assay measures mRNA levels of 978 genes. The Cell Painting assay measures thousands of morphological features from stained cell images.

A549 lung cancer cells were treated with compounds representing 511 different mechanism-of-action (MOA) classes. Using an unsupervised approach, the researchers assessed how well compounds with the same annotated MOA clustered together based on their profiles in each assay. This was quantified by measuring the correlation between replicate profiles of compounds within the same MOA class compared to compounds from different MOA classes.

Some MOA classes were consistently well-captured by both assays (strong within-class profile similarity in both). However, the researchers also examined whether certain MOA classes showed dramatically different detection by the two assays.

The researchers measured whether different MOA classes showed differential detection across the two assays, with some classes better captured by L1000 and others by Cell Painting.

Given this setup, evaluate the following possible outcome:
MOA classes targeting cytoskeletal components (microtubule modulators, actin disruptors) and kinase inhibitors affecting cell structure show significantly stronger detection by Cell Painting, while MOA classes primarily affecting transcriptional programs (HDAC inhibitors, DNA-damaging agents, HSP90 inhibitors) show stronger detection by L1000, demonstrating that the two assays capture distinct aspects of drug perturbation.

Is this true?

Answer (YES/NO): NO